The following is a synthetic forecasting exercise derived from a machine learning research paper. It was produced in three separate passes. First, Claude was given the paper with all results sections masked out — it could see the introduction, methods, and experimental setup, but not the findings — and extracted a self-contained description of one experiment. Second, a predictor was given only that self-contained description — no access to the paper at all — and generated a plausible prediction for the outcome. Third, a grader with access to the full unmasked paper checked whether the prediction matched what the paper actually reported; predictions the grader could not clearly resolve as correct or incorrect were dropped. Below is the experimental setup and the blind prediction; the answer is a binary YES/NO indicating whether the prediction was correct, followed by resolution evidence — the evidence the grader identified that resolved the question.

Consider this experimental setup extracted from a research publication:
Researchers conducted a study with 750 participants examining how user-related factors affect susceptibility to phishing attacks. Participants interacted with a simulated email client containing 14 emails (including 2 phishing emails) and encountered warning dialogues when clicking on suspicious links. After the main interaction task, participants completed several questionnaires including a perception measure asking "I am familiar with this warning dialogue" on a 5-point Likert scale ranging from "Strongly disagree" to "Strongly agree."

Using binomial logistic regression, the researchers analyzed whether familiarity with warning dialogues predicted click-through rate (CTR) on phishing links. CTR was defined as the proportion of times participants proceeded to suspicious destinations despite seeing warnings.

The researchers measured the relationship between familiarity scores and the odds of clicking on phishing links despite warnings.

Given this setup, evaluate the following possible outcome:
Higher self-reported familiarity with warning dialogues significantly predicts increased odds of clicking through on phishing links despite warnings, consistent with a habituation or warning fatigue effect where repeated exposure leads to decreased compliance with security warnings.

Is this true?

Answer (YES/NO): YES